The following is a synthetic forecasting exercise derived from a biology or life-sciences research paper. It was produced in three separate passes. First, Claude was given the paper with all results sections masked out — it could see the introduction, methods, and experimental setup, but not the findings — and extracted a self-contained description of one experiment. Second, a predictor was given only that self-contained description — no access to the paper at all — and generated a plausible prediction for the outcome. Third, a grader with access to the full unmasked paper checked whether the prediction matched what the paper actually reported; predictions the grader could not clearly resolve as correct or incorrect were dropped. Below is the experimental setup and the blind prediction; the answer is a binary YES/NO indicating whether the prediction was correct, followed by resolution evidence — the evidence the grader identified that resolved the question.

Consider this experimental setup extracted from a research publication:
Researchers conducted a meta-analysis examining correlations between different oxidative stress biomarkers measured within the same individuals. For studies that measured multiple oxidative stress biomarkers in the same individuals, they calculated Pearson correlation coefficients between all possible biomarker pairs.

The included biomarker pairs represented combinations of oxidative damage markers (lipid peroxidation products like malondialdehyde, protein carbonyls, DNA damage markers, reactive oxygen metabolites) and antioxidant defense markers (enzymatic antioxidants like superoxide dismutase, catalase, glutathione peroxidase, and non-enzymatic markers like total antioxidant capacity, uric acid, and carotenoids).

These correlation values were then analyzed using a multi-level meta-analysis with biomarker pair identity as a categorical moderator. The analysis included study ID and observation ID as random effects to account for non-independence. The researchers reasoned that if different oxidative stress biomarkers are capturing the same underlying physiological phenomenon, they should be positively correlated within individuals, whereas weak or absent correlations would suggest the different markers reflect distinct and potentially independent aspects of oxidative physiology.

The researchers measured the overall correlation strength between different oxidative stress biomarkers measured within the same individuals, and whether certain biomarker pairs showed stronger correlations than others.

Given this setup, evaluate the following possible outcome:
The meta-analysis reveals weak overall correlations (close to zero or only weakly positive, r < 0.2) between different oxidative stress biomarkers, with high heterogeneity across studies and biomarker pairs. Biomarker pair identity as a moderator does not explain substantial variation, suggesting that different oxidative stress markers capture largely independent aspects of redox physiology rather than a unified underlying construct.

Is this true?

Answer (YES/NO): NO